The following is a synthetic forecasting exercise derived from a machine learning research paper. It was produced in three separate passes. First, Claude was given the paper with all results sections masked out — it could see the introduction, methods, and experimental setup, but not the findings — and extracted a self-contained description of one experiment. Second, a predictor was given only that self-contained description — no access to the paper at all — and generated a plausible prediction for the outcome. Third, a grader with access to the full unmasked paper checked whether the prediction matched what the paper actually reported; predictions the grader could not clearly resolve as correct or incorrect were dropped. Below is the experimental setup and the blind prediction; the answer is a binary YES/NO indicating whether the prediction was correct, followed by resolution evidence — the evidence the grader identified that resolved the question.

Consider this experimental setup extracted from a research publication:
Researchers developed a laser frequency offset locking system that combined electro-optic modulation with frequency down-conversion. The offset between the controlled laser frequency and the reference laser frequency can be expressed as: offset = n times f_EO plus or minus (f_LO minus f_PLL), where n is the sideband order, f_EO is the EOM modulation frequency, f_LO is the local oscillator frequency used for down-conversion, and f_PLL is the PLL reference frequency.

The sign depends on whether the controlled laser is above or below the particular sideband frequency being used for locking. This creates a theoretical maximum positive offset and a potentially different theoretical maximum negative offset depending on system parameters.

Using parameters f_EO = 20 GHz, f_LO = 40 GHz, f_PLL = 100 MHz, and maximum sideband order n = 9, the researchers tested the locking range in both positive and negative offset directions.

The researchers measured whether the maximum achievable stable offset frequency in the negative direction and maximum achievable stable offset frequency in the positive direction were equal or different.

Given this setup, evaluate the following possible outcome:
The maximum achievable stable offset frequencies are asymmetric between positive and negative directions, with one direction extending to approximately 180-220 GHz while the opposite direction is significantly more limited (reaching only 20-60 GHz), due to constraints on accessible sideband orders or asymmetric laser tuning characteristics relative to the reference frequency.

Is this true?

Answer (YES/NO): NO